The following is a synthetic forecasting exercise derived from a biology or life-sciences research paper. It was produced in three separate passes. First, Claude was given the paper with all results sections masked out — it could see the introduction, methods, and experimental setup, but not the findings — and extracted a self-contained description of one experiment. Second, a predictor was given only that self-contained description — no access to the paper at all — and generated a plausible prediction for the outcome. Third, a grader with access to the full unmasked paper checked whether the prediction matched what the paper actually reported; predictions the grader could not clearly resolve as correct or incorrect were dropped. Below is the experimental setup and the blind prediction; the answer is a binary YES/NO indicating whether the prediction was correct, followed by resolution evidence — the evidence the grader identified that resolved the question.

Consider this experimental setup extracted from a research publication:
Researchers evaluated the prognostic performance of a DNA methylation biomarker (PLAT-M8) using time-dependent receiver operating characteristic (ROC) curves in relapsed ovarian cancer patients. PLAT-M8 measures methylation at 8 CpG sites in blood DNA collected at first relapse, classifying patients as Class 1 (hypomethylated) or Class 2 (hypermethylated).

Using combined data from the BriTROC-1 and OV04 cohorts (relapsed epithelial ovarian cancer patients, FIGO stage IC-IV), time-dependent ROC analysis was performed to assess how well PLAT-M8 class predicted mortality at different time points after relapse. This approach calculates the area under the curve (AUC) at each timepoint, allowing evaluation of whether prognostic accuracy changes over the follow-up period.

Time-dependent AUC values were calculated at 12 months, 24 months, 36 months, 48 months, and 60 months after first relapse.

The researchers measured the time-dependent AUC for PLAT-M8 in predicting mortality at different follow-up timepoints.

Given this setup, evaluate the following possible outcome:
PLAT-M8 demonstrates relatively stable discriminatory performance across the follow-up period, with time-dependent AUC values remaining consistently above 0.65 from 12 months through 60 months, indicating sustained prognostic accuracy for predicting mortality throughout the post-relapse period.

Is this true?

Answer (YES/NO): NO